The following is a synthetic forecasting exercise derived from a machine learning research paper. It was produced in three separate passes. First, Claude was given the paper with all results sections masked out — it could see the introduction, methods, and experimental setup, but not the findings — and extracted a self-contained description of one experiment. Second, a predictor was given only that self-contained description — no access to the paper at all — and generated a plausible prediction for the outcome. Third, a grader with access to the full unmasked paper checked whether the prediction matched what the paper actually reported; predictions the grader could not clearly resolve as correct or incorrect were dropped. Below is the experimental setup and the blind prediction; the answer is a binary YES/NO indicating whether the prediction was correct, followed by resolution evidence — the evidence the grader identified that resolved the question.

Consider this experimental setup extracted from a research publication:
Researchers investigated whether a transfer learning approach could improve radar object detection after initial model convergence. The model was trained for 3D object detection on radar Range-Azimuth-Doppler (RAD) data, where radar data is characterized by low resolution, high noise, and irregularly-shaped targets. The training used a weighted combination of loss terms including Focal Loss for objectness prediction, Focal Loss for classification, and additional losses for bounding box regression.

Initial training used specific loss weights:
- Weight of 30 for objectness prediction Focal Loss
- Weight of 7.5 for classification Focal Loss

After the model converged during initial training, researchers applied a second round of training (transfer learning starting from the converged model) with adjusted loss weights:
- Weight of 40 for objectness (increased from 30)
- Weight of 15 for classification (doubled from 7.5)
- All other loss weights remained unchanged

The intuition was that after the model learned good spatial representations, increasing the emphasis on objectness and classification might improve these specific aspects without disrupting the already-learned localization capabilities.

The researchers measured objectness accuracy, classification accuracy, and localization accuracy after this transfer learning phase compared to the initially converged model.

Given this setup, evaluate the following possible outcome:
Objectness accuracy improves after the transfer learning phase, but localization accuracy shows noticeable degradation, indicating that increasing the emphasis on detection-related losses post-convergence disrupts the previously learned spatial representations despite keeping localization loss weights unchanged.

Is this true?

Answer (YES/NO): NO